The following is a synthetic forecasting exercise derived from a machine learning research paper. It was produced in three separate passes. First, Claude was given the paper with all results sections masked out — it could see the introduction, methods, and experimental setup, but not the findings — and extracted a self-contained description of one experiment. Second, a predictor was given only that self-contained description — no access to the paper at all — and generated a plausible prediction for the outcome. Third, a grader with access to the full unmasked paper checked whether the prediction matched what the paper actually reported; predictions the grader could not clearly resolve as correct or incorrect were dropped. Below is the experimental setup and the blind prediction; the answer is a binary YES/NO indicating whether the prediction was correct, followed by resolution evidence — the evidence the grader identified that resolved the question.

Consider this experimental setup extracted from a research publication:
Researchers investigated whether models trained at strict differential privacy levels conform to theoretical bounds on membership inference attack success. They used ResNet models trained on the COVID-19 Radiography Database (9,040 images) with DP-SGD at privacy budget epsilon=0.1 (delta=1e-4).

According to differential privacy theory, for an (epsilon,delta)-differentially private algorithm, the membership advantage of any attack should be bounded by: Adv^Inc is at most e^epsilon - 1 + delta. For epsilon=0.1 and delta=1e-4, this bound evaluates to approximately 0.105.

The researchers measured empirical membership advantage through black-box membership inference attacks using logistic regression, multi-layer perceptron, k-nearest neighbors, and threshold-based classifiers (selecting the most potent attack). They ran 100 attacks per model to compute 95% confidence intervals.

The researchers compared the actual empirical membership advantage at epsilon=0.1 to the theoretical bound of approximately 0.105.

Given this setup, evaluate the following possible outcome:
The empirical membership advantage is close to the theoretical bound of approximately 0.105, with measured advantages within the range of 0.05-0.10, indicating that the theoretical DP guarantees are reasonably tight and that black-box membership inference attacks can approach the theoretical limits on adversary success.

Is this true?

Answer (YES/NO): NO